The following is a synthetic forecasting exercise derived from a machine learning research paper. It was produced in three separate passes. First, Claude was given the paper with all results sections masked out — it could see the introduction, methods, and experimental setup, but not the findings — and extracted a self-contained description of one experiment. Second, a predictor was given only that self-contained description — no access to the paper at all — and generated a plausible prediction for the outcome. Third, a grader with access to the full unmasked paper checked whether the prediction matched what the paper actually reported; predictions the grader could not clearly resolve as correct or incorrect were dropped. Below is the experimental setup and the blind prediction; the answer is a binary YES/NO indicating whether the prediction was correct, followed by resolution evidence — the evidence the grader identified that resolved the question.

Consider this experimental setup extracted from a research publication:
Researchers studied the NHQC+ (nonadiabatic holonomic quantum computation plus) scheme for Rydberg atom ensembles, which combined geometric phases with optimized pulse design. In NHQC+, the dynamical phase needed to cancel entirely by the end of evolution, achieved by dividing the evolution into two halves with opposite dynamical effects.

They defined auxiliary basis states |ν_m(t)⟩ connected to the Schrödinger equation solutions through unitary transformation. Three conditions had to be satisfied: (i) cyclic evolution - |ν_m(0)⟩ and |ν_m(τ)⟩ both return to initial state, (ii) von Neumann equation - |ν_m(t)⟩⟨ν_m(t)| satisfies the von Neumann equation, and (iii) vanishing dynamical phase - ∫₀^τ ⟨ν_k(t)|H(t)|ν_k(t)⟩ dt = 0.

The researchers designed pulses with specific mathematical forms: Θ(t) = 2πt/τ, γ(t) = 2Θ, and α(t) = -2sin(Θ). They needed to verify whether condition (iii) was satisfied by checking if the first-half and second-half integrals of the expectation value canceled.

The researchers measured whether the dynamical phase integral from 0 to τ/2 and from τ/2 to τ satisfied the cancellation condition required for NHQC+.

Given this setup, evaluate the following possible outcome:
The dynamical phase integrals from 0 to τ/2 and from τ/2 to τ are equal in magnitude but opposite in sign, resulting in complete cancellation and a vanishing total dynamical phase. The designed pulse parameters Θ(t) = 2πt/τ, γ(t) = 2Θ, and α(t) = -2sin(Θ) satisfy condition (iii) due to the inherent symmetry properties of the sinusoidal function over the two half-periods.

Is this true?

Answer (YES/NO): YES